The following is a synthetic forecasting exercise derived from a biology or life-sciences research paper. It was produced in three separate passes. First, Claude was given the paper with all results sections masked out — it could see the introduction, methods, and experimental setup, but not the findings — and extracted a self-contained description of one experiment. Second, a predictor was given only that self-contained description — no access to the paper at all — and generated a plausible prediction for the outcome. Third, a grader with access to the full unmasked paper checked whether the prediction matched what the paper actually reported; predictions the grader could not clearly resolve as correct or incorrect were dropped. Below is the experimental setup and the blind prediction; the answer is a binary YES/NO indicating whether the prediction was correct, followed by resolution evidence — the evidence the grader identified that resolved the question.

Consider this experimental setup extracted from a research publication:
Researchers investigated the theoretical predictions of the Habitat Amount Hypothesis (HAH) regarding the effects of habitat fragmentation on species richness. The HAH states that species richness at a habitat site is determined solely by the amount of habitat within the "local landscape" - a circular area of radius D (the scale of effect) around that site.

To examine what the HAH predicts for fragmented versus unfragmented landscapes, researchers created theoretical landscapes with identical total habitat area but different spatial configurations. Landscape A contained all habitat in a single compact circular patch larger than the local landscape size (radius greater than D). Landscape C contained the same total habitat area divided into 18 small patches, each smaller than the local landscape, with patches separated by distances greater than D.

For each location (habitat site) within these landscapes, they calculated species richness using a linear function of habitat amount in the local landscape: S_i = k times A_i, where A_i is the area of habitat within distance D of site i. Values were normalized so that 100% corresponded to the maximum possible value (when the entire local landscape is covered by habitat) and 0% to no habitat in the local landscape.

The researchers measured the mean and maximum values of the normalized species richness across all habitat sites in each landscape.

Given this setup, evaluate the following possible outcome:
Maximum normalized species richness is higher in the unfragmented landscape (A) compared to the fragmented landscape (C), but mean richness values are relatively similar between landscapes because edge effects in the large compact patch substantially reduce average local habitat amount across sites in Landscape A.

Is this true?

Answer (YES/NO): NO